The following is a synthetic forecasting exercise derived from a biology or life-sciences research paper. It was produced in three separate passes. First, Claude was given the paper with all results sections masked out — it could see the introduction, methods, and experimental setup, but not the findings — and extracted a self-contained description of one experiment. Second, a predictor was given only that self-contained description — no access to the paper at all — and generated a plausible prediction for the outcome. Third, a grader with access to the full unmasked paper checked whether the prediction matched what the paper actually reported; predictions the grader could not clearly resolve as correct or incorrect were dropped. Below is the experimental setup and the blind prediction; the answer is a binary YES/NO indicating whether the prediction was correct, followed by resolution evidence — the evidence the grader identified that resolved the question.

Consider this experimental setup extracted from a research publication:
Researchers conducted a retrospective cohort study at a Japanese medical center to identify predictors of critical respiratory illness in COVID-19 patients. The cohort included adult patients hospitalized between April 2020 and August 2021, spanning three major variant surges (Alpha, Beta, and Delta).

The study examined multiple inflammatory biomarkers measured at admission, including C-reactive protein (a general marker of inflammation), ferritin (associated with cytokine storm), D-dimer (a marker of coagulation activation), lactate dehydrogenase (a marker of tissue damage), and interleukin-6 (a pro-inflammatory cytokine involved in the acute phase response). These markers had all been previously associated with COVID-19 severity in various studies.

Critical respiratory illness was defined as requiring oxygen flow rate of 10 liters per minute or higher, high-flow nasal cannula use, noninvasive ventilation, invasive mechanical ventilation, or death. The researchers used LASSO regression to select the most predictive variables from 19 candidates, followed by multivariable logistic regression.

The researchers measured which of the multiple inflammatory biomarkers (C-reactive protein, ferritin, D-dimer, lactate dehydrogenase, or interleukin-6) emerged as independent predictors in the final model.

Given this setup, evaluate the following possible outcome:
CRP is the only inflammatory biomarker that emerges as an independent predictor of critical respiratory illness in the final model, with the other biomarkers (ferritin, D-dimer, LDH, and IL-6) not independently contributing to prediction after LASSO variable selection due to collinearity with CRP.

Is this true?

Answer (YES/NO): NO